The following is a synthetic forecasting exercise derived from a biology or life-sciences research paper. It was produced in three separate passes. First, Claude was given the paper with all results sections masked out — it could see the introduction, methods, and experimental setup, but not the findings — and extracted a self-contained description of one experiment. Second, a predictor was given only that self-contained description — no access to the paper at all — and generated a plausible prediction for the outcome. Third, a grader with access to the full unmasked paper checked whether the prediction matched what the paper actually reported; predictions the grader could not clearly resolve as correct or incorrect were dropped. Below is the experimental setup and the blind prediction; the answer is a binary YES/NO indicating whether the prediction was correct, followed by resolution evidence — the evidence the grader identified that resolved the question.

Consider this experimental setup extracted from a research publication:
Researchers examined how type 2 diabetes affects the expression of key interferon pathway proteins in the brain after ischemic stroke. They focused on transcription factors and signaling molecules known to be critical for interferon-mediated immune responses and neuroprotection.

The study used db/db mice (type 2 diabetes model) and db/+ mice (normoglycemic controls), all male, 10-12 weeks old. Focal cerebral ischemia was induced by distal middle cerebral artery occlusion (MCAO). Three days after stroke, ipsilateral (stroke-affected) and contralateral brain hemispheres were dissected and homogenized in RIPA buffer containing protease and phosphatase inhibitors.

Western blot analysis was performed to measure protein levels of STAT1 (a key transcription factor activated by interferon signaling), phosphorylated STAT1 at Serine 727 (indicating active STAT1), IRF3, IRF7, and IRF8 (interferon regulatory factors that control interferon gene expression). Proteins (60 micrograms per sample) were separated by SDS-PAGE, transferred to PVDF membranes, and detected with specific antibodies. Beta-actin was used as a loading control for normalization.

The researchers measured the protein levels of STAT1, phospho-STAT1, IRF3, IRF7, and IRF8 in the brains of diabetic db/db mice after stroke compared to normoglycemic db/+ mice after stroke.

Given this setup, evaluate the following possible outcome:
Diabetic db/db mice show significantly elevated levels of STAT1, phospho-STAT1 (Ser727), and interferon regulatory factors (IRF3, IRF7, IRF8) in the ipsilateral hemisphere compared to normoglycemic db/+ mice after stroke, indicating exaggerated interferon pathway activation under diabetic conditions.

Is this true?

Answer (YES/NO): NO